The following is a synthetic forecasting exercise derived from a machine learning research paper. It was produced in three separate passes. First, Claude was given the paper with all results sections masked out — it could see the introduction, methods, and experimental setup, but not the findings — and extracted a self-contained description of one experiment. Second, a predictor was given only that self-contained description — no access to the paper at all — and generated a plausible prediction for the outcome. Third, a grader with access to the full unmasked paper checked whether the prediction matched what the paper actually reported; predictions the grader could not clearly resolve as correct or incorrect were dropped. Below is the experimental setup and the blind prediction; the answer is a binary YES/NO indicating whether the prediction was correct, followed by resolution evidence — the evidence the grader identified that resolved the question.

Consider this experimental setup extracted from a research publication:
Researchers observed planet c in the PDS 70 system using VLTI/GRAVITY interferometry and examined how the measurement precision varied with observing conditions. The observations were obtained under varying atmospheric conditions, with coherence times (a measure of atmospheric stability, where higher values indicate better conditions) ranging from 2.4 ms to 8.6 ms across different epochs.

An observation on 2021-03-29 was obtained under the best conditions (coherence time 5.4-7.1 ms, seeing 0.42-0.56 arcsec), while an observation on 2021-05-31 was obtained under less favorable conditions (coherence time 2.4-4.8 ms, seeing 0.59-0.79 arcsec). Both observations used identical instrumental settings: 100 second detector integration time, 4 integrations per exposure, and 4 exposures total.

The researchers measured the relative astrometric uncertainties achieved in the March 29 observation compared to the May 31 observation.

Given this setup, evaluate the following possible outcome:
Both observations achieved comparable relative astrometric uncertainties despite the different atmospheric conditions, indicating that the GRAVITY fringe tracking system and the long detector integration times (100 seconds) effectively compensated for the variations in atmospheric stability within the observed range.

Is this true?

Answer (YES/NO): YES